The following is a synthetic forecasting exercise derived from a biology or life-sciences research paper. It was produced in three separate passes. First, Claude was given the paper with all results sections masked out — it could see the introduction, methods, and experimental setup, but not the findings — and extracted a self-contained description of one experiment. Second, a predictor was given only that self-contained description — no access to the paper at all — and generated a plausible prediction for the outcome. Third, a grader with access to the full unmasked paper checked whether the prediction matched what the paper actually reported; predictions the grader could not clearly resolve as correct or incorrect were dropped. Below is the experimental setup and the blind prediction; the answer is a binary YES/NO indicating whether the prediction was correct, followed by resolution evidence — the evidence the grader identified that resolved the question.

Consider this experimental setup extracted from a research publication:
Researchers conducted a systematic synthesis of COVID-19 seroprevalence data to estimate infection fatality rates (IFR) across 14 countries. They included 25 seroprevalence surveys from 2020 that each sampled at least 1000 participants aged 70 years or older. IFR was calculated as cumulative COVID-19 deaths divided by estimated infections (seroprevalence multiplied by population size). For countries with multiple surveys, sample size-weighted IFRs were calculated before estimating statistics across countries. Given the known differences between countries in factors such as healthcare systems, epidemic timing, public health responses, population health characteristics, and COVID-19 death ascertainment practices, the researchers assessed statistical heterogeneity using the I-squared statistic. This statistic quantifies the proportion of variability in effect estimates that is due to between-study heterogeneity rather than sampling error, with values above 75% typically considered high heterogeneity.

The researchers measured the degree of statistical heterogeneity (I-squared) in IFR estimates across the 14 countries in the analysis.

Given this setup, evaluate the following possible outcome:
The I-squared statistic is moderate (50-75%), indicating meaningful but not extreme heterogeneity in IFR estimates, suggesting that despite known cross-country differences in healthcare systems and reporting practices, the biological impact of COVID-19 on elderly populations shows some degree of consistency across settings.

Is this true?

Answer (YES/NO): NO